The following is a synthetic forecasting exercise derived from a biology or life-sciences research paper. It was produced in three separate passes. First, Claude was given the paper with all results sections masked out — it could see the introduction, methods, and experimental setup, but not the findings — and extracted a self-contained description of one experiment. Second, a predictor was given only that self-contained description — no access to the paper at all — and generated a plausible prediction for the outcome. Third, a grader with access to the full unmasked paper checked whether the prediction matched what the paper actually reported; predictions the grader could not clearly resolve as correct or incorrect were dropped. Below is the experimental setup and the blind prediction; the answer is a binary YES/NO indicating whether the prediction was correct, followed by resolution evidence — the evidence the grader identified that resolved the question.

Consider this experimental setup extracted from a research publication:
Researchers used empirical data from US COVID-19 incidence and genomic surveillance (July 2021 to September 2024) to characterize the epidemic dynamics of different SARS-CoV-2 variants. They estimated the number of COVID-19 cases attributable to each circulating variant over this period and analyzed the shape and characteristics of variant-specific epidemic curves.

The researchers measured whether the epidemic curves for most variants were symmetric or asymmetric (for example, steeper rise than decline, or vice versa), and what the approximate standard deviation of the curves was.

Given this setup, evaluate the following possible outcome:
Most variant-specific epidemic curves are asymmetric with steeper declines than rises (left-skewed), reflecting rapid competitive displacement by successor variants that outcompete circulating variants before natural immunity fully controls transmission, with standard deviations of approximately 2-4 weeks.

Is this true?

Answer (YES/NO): NO